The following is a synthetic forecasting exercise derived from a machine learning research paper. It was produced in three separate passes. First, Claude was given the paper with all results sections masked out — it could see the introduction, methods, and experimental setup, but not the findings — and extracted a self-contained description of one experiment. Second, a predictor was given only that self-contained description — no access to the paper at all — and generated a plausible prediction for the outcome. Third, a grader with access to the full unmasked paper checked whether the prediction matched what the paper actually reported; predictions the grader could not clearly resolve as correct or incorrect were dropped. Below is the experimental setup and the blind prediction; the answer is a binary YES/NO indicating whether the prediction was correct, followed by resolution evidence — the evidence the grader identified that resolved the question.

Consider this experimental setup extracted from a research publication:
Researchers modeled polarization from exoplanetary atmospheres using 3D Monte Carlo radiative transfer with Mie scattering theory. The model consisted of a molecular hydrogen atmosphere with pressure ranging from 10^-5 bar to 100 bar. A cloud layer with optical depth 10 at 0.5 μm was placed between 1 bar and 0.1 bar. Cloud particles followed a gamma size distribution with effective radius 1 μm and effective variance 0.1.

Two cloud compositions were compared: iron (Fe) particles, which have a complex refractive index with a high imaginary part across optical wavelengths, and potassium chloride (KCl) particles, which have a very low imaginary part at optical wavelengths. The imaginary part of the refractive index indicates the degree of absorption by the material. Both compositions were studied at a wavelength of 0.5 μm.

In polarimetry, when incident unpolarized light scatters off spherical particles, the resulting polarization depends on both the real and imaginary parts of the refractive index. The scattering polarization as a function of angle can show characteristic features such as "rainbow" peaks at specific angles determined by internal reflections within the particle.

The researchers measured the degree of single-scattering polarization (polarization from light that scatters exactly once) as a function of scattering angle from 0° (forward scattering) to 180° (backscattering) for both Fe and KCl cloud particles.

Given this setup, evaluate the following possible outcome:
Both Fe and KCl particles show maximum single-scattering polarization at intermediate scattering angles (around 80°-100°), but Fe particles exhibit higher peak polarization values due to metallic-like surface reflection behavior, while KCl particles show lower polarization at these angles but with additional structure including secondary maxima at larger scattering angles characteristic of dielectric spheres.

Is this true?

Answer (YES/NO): NO